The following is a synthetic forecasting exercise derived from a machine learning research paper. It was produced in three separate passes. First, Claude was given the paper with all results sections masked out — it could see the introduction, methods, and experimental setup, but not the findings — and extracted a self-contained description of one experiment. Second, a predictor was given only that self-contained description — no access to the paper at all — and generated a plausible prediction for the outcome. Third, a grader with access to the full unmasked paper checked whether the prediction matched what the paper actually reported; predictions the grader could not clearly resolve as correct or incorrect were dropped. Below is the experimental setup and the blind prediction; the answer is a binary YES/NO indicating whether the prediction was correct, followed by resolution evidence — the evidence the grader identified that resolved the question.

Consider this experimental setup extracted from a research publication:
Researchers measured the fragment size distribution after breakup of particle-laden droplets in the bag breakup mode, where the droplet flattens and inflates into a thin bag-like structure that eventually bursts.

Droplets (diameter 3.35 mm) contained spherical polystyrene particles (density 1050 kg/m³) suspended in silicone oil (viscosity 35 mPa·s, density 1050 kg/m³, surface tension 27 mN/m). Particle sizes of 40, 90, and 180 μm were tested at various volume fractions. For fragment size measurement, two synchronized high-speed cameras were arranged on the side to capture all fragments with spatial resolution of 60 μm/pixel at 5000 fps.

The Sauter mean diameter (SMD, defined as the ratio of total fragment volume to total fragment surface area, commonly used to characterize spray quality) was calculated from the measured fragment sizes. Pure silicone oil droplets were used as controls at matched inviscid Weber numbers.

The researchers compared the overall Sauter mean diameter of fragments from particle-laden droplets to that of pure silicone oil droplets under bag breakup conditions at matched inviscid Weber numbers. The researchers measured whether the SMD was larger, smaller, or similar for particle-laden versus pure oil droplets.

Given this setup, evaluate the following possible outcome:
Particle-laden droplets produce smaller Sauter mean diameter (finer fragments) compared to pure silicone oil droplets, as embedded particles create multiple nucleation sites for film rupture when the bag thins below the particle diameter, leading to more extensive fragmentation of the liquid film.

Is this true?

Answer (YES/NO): NO